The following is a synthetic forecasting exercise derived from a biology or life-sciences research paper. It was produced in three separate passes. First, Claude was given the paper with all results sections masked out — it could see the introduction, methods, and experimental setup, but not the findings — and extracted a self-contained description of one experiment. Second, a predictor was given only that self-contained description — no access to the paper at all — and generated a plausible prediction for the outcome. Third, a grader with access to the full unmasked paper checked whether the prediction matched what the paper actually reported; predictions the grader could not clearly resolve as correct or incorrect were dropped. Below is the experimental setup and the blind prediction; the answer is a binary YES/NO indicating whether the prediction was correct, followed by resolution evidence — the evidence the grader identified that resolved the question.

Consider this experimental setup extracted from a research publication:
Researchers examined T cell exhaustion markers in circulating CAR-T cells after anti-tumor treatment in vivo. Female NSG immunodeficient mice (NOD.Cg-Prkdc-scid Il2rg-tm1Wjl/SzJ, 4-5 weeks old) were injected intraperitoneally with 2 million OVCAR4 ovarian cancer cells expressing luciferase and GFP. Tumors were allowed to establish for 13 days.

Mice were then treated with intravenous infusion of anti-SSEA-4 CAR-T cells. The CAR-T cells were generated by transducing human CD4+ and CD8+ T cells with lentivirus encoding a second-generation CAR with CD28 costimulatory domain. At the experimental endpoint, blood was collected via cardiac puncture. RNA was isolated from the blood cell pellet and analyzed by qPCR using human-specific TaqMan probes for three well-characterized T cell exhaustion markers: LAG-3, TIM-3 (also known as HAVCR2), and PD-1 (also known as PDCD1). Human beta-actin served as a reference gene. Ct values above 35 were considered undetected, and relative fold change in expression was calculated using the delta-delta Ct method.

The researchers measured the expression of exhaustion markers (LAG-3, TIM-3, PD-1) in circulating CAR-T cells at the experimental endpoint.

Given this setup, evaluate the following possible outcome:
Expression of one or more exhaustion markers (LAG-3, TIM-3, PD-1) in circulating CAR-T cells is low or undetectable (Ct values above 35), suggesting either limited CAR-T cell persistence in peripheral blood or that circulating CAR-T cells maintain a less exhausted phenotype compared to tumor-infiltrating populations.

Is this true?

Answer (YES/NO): NO